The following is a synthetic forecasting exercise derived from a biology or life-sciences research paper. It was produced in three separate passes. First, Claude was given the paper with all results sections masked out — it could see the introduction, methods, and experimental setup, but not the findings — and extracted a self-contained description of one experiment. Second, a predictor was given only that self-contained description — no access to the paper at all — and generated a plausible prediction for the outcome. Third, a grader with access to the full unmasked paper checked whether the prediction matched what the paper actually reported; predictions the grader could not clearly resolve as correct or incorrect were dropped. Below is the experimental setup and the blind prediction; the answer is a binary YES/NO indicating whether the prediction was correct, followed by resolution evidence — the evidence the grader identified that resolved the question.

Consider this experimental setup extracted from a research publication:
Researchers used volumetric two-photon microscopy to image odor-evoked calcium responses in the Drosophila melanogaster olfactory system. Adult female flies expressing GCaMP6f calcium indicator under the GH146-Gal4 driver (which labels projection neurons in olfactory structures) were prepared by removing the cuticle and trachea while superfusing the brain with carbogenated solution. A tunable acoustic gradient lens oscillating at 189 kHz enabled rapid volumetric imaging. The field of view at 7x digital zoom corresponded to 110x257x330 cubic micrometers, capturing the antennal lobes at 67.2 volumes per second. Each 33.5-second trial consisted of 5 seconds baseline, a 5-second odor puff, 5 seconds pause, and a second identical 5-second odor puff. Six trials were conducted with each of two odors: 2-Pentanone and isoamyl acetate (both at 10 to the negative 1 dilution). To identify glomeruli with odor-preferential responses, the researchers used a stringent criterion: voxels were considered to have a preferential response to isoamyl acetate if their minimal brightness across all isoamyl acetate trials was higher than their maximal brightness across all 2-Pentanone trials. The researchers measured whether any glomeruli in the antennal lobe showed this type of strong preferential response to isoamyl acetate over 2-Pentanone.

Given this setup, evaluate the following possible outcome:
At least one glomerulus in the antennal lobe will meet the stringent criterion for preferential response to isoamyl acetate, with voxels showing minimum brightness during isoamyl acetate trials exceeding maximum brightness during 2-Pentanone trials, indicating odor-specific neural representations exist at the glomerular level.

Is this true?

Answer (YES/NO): YES